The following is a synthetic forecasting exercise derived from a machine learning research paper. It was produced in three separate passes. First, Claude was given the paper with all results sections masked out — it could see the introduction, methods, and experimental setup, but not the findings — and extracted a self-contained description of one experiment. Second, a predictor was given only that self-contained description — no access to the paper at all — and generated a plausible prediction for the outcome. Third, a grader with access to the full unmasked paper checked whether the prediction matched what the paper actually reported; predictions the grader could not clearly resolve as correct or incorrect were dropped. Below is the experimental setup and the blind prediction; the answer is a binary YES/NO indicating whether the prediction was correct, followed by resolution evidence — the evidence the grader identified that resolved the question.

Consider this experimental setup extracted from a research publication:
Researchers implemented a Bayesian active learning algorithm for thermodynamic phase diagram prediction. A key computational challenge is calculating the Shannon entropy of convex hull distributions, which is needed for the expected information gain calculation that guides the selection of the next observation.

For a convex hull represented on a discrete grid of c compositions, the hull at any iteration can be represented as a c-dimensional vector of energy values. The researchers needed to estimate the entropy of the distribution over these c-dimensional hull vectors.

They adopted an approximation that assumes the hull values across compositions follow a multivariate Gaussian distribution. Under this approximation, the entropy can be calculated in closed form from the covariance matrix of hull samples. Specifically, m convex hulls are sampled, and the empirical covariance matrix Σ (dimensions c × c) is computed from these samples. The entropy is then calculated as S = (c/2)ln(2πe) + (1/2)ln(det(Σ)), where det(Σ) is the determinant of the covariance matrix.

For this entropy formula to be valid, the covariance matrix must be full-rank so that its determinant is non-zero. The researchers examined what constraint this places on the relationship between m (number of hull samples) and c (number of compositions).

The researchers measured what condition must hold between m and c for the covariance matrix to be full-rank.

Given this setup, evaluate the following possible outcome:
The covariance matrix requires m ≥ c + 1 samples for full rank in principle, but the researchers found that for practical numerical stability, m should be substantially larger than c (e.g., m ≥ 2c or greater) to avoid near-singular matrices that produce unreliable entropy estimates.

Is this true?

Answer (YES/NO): NO